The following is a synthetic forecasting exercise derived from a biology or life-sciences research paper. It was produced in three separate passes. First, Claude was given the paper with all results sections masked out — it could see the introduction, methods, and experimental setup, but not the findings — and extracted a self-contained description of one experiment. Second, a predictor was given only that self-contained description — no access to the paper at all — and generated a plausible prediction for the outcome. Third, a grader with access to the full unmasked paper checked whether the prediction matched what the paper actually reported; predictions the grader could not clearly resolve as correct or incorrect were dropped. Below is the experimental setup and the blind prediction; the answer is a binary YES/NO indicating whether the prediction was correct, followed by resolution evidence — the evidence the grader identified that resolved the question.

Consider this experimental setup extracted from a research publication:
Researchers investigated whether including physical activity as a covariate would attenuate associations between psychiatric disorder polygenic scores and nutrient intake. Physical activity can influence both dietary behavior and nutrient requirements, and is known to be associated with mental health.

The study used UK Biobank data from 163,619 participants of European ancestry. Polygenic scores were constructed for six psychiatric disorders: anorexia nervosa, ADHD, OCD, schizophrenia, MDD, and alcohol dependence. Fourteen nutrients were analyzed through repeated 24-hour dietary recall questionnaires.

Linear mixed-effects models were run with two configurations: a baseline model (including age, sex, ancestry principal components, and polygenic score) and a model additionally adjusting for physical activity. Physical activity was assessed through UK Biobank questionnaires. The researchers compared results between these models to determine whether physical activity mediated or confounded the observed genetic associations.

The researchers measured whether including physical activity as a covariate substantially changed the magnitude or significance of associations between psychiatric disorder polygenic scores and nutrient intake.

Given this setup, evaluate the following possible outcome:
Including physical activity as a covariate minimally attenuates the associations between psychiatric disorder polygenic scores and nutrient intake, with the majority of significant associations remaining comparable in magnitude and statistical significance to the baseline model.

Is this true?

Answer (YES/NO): NO